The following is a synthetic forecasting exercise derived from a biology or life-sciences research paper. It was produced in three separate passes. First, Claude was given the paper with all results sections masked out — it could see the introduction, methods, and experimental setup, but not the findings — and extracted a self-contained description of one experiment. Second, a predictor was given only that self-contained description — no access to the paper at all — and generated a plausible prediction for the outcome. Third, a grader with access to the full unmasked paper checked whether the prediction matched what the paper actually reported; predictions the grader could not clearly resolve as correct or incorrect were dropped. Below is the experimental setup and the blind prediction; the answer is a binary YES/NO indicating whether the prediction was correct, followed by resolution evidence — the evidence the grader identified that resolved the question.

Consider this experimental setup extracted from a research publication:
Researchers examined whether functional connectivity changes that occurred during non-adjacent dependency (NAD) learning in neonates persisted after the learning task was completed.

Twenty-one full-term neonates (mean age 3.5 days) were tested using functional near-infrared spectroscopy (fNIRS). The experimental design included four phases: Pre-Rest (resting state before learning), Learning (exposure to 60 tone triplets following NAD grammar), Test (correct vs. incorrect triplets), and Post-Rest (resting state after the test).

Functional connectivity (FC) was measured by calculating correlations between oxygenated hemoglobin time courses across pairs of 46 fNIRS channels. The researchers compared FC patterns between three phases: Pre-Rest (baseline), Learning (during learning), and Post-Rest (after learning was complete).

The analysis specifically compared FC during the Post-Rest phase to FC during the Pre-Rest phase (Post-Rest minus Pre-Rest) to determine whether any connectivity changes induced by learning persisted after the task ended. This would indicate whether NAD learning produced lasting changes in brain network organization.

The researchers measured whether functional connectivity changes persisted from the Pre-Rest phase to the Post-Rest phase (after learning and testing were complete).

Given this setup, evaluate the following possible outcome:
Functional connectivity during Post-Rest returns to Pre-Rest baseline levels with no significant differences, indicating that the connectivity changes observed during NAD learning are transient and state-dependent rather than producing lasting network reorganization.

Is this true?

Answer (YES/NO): NO